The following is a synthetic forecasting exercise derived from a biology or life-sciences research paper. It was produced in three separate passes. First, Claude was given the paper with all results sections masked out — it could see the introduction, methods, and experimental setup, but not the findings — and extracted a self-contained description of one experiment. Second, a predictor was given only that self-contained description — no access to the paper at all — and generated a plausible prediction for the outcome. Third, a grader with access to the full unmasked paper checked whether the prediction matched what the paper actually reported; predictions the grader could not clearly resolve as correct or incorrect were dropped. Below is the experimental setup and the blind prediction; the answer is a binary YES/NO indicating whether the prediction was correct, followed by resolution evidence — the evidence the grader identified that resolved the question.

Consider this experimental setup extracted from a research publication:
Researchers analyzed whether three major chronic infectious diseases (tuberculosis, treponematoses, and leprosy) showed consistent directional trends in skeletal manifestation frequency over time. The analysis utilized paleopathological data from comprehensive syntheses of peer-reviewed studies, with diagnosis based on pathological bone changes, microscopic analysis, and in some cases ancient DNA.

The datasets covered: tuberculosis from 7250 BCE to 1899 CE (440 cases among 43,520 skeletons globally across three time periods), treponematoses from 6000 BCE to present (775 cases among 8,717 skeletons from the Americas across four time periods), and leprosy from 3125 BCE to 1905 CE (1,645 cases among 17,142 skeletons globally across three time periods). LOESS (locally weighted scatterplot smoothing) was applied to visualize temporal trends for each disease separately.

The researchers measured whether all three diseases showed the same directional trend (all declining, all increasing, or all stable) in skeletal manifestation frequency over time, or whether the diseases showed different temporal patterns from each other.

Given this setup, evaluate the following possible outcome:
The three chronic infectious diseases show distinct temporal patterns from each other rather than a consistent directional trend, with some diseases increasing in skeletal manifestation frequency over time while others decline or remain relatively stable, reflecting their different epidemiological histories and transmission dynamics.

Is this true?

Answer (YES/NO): NO